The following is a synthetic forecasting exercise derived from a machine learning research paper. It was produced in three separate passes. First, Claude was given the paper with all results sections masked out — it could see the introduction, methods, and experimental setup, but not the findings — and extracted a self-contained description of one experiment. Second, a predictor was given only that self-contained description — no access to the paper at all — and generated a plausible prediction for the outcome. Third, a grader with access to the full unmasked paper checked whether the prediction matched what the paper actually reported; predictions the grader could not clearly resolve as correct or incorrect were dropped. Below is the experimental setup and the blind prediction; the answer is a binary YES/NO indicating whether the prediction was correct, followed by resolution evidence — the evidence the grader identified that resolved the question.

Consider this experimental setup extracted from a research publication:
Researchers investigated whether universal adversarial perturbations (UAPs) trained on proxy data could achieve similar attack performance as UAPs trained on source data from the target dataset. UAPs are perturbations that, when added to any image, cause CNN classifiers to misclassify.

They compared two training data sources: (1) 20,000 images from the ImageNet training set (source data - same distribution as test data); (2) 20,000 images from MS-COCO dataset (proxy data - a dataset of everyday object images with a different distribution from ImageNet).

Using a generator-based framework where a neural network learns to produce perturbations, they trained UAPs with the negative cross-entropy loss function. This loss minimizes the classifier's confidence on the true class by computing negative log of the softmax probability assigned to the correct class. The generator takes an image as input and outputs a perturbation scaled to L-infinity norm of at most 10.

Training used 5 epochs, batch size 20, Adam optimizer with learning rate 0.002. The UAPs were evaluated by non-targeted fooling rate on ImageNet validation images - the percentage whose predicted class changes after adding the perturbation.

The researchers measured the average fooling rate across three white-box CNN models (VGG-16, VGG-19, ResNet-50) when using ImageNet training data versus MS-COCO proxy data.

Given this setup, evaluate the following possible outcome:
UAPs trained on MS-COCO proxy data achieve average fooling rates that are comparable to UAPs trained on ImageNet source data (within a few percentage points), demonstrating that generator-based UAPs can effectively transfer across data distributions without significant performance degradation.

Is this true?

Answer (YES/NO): YES